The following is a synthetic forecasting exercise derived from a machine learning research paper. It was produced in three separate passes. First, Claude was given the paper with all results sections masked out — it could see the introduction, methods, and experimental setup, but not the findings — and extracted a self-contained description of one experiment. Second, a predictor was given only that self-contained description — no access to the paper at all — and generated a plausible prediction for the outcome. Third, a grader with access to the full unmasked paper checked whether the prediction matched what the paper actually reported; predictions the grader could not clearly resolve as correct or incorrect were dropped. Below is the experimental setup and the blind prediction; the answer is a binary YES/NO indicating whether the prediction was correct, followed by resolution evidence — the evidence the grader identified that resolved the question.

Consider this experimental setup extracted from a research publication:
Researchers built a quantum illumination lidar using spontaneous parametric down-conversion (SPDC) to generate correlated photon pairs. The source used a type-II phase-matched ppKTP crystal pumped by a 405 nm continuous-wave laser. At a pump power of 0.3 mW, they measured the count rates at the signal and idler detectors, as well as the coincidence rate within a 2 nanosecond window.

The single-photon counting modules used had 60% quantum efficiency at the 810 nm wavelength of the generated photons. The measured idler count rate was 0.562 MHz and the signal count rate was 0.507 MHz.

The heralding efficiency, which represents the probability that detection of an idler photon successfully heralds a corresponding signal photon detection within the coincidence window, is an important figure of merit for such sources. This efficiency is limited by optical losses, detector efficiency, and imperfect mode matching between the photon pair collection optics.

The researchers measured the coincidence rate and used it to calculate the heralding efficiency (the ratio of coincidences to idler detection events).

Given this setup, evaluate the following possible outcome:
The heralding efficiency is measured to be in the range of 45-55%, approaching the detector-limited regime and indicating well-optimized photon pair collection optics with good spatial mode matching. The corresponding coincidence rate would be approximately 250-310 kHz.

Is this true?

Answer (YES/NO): NO